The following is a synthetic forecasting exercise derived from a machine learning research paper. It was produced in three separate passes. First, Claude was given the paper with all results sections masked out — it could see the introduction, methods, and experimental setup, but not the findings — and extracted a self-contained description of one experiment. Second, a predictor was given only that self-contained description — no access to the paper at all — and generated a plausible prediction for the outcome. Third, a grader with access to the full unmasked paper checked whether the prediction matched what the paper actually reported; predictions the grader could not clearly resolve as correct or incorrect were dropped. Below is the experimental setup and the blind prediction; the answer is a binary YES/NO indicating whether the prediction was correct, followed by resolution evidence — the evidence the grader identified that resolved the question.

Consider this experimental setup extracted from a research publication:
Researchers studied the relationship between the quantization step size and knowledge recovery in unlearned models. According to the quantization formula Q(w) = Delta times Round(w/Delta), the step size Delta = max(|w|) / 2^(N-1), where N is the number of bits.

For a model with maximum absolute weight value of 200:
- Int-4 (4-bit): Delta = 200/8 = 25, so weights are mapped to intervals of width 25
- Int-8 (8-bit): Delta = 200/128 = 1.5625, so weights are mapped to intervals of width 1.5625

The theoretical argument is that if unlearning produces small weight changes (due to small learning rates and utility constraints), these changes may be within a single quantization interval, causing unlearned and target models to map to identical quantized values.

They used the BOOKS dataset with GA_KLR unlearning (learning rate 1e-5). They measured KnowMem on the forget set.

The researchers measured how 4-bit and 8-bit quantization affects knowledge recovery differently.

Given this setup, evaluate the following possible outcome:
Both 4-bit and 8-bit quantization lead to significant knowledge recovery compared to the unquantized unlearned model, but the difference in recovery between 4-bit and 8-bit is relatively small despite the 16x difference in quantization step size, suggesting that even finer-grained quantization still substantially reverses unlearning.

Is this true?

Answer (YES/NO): NO